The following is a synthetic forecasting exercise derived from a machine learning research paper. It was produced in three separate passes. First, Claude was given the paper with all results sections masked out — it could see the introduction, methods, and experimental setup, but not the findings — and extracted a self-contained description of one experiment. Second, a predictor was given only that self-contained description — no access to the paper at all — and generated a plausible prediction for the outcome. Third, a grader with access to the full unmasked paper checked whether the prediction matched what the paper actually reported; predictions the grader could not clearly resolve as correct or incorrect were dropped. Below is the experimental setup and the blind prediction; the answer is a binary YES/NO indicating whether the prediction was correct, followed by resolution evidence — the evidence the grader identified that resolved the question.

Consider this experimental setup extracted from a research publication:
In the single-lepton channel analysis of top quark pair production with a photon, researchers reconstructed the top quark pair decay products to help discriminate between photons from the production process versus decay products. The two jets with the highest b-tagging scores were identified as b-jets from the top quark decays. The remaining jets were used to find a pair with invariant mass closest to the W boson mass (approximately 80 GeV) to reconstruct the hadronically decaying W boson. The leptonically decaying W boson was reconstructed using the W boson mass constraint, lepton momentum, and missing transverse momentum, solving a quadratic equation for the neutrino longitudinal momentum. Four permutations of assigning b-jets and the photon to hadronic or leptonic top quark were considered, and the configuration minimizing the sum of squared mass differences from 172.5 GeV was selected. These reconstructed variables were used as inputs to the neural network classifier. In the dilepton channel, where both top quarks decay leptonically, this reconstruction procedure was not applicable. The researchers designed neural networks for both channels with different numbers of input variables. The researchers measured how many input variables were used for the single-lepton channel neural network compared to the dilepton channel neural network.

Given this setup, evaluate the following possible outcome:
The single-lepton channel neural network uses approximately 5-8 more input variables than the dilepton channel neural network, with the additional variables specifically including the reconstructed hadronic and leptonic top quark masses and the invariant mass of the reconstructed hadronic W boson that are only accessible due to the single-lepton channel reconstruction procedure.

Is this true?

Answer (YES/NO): NO